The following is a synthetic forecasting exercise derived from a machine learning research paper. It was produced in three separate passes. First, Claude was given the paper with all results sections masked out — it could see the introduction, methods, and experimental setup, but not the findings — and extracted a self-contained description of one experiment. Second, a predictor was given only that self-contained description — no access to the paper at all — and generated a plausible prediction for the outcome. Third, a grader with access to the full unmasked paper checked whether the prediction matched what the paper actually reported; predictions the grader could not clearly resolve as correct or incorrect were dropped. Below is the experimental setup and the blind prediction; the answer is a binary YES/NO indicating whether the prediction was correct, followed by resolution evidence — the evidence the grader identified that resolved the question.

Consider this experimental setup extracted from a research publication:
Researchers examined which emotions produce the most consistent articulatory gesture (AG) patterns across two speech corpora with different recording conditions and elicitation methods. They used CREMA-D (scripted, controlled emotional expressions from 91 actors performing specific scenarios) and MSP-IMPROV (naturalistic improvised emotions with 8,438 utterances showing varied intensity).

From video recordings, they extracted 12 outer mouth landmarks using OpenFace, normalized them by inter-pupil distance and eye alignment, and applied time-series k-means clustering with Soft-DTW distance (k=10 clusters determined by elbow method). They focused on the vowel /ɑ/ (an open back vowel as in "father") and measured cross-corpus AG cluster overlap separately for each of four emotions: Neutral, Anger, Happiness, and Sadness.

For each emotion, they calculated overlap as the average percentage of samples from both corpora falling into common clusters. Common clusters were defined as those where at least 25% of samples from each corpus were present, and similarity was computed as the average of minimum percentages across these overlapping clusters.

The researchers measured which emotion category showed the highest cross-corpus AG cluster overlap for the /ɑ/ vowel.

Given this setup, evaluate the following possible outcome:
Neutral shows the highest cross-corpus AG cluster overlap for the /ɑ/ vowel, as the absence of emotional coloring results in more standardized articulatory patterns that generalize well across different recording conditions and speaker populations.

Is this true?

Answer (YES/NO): NO